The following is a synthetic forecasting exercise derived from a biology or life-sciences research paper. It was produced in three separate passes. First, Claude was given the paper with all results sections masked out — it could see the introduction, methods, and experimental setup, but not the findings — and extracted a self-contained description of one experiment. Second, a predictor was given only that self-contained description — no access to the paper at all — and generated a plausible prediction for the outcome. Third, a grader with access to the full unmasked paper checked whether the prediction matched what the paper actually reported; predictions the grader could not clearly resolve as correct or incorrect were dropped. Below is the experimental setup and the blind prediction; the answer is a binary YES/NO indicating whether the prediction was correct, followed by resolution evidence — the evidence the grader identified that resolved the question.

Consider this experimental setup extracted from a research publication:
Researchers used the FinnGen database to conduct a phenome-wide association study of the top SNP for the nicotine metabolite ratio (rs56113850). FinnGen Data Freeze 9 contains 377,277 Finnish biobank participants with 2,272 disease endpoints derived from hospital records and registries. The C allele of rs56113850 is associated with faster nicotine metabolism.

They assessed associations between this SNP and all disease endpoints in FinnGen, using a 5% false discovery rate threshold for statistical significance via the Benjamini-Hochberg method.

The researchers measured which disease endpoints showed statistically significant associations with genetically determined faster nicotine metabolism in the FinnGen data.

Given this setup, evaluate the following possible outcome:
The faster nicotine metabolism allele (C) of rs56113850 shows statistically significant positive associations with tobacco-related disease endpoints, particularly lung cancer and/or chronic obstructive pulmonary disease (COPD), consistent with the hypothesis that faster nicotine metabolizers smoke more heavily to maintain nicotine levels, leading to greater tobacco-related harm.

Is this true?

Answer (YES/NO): YES